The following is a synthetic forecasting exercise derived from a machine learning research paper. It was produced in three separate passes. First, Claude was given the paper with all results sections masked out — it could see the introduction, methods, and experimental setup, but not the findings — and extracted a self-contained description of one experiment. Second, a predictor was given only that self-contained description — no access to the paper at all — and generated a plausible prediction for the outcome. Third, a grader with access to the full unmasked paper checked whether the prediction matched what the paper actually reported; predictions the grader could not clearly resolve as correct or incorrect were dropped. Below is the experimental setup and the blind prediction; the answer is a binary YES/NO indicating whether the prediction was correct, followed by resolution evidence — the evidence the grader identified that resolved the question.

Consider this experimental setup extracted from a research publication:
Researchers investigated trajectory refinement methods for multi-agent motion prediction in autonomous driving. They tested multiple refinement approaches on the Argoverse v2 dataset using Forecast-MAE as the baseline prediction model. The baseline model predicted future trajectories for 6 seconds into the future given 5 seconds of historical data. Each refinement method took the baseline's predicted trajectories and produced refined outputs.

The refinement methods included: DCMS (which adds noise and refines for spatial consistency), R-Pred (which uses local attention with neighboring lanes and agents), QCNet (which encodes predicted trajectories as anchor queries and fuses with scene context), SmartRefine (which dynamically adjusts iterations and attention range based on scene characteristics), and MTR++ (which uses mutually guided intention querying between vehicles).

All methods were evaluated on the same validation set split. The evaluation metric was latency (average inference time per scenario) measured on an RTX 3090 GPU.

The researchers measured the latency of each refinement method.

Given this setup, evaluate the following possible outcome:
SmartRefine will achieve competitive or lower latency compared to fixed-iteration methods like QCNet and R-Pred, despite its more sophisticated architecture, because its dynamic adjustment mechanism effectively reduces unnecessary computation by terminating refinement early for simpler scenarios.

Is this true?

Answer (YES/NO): NO